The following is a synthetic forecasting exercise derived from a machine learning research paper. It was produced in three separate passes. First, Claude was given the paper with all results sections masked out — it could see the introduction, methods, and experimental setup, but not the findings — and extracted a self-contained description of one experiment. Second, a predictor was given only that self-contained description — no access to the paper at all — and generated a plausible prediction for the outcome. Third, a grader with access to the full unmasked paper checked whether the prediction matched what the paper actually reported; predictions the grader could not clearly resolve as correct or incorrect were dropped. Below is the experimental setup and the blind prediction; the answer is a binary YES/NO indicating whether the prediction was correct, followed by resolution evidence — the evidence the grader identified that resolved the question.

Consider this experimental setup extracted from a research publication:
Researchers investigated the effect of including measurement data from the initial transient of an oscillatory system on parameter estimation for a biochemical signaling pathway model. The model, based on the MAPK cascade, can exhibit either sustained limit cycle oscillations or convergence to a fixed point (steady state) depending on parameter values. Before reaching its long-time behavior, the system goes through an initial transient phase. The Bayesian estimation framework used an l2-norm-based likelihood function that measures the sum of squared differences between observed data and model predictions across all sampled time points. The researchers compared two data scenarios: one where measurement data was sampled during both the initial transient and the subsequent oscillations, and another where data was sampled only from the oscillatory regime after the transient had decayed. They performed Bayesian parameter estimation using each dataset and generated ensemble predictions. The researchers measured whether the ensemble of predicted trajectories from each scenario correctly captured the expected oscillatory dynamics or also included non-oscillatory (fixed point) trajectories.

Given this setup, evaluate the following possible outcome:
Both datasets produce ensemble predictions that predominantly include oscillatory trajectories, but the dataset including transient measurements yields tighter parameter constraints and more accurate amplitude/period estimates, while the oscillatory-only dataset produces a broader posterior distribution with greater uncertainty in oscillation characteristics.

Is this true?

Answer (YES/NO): NO